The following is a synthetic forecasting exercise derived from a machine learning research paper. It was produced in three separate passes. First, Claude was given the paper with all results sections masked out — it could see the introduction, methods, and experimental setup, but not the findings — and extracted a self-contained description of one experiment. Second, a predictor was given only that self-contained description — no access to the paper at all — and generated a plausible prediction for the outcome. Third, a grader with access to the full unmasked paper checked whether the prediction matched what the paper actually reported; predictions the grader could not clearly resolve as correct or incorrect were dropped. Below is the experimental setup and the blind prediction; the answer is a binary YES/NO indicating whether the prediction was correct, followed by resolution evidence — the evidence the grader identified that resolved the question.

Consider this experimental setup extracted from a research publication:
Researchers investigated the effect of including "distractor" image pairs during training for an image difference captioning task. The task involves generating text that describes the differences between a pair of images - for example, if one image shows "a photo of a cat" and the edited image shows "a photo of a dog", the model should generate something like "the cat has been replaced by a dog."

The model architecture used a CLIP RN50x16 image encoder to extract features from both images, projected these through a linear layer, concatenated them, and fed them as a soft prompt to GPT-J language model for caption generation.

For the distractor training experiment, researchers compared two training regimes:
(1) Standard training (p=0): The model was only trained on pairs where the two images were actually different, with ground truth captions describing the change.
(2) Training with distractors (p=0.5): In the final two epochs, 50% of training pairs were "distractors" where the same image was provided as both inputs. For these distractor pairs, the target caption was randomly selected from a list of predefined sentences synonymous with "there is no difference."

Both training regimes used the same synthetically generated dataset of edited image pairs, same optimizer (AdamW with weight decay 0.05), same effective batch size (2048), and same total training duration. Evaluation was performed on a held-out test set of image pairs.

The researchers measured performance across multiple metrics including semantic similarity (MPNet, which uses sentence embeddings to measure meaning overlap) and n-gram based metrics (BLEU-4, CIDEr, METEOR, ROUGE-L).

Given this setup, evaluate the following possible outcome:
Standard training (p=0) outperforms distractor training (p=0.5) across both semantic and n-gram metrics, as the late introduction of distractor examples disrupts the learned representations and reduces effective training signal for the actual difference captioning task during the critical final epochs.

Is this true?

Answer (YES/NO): NO